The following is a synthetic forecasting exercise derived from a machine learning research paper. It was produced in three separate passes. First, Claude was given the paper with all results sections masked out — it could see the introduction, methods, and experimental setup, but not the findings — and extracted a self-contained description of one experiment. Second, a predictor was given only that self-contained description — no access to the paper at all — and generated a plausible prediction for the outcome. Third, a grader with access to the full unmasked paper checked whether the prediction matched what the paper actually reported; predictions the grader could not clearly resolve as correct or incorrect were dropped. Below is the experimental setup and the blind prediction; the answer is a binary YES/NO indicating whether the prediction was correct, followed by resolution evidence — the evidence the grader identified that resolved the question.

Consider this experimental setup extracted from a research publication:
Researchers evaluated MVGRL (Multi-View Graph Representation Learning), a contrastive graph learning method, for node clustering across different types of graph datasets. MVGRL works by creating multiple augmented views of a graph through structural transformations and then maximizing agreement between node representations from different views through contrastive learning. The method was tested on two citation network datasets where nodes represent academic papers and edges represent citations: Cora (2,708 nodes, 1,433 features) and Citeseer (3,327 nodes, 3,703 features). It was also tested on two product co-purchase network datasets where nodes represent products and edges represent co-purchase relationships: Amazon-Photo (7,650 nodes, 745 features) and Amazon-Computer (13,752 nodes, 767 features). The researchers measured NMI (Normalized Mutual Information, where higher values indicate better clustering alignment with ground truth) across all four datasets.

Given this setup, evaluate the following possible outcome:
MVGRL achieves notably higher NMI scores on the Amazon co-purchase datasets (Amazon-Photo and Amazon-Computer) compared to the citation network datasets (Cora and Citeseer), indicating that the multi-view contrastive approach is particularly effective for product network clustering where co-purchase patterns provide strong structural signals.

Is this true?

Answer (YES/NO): NO